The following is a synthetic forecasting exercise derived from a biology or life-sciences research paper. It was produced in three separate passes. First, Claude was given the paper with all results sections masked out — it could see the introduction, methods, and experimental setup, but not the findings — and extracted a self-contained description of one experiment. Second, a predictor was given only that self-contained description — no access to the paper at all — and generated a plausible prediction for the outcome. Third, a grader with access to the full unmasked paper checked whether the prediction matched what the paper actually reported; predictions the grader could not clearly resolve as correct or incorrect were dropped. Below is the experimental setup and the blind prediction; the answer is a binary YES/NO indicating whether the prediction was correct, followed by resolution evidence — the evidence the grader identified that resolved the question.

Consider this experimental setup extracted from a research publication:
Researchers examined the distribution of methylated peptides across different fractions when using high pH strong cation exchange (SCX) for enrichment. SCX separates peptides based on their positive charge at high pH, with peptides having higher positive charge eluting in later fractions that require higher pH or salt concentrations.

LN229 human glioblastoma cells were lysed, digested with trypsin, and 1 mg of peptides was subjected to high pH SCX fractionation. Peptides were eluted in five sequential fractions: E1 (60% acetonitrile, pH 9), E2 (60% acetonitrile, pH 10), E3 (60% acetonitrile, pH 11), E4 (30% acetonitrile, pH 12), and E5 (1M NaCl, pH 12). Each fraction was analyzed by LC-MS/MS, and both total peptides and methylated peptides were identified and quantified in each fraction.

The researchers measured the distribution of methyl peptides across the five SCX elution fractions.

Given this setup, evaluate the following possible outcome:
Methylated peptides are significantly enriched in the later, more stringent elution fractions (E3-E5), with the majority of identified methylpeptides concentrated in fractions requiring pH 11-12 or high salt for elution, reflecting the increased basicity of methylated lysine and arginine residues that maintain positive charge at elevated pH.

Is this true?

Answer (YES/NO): NO